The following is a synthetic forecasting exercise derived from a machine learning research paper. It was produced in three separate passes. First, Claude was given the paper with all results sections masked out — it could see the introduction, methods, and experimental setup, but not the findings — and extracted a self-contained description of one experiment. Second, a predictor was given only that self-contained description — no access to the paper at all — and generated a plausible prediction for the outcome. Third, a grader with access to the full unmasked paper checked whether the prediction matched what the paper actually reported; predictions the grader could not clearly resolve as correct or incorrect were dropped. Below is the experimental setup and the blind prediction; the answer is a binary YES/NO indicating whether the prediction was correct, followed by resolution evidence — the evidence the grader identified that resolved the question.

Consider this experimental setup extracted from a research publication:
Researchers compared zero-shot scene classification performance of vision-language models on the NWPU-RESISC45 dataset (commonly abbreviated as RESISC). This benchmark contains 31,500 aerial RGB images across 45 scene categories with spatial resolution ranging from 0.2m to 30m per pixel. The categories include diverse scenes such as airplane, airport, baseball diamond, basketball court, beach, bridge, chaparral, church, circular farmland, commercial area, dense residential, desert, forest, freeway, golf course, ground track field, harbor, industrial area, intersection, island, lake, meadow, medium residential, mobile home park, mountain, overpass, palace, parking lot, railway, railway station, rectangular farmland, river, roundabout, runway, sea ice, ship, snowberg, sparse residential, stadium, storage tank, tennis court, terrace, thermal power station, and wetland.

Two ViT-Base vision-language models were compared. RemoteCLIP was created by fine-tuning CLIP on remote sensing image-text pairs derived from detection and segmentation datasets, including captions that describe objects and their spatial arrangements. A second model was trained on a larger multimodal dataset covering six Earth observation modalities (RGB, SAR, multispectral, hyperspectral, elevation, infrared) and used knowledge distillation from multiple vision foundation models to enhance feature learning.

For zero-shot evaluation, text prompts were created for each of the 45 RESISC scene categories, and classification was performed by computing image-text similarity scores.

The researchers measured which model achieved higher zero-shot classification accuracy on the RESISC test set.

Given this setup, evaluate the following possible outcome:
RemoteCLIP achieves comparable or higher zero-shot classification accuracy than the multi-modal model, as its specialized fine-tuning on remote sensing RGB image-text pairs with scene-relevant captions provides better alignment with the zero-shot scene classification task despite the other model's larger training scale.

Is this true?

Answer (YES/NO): YES